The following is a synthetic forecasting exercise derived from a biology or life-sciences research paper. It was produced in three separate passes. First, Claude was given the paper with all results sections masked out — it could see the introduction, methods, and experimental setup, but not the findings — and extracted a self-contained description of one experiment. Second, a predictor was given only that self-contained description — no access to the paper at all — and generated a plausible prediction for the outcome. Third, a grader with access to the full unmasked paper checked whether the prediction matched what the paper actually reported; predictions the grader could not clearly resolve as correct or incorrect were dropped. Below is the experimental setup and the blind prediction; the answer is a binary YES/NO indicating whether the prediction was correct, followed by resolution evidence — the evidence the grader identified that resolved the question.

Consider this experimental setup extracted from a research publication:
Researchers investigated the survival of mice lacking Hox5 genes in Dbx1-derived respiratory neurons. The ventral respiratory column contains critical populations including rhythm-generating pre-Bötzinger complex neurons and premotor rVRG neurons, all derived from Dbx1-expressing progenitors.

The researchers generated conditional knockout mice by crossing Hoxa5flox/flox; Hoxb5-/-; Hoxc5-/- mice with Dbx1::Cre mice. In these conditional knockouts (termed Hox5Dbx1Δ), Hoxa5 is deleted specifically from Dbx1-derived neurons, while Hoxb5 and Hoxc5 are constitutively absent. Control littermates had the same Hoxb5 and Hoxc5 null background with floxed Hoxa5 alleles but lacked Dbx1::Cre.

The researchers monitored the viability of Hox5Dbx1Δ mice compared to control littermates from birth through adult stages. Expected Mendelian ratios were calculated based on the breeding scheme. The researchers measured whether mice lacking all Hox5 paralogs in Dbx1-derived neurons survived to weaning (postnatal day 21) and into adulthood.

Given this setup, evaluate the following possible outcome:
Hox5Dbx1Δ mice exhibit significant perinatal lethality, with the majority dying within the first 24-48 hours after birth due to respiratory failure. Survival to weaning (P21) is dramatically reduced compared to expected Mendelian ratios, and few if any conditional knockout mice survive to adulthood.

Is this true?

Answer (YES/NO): YES